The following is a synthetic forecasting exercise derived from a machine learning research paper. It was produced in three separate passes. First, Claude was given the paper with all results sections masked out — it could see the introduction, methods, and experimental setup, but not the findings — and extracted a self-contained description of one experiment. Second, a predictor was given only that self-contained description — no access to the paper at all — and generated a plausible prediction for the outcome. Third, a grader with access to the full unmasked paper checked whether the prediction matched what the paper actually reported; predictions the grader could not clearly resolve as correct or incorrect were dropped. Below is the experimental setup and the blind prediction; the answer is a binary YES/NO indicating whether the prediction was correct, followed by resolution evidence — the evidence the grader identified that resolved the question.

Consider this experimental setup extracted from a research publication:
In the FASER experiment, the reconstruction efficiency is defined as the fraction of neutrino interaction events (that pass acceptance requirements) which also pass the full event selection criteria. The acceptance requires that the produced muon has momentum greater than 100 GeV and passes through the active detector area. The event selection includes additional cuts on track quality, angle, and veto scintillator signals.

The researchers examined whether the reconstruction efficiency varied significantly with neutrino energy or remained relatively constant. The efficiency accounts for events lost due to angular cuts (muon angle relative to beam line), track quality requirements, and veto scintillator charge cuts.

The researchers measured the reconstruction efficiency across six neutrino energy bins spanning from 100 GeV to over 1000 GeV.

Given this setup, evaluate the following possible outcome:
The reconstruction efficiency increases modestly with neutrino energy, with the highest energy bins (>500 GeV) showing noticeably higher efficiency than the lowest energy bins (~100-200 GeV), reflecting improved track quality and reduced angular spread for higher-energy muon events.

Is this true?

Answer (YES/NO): NO